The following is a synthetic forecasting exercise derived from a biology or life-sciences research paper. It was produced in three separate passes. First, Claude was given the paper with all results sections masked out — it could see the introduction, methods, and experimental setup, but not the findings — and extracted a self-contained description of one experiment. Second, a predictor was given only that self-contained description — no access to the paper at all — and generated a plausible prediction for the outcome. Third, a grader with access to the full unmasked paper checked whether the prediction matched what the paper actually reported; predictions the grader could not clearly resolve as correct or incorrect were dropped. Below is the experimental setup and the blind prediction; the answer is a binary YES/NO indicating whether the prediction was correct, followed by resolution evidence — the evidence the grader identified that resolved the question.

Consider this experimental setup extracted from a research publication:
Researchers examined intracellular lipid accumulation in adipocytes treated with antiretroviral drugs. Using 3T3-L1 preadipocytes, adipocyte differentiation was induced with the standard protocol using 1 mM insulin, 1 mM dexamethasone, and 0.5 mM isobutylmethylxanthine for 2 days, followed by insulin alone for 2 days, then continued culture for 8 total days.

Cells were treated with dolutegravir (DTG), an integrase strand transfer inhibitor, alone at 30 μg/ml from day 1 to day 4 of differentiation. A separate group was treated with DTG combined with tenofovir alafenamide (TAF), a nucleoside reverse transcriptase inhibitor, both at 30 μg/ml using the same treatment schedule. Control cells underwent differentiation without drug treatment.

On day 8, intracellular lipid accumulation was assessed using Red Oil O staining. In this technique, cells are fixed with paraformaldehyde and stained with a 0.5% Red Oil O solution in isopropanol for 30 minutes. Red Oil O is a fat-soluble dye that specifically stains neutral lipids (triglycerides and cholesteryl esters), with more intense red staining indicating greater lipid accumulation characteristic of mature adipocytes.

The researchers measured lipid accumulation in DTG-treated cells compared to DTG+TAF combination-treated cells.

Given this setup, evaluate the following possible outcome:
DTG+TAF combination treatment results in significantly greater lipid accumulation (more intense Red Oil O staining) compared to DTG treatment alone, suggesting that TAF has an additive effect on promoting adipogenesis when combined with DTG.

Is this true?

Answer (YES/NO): NO